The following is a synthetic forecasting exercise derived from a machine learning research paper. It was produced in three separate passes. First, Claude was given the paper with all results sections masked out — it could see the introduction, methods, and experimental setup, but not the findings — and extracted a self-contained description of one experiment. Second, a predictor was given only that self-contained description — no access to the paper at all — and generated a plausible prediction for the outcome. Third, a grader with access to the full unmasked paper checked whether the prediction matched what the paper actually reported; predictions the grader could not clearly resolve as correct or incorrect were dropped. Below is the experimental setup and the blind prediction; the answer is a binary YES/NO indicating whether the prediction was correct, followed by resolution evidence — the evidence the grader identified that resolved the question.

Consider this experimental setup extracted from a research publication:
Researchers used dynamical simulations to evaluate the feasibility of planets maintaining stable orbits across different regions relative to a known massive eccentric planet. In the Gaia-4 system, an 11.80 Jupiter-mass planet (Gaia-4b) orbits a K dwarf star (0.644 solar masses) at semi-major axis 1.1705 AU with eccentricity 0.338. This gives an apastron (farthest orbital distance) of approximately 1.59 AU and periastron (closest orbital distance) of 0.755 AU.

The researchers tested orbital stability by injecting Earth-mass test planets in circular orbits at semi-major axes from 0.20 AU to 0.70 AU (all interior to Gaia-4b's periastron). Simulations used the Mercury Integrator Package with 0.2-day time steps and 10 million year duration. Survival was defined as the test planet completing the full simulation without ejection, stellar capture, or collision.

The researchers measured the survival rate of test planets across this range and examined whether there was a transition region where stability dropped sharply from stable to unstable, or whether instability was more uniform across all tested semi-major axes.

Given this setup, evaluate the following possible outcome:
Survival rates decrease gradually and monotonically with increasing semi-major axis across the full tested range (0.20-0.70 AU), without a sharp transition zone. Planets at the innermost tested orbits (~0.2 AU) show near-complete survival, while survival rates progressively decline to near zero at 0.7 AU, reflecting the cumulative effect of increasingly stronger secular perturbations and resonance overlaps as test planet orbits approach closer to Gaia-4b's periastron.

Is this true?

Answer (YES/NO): NO